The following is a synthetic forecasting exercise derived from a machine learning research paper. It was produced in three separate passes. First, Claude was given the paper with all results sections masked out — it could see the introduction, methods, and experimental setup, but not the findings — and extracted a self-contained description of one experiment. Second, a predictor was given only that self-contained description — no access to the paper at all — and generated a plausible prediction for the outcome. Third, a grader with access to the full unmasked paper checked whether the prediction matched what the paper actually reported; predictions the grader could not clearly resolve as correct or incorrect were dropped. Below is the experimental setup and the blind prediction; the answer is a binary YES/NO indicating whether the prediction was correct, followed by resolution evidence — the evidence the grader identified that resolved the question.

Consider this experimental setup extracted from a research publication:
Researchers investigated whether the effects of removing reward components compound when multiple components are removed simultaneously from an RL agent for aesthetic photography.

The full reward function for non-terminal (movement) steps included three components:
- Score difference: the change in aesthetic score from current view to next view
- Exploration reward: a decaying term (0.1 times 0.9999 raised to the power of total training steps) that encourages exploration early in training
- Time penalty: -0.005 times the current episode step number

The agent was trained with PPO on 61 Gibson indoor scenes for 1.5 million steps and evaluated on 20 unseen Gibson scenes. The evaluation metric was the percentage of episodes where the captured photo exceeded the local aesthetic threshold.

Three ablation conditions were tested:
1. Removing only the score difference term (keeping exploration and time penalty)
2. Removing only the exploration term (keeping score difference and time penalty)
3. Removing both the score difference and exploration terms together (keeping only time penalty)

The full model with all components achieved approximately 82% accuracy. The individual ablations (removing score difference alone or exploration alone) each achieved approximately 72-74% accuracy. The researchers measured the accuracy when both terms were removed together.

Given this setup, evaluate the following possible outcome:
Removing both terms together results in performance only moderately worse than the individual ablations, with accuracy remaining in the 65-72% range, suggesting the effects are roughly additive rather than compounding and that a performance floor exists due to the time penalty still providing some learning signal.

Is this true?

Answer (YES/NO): YES